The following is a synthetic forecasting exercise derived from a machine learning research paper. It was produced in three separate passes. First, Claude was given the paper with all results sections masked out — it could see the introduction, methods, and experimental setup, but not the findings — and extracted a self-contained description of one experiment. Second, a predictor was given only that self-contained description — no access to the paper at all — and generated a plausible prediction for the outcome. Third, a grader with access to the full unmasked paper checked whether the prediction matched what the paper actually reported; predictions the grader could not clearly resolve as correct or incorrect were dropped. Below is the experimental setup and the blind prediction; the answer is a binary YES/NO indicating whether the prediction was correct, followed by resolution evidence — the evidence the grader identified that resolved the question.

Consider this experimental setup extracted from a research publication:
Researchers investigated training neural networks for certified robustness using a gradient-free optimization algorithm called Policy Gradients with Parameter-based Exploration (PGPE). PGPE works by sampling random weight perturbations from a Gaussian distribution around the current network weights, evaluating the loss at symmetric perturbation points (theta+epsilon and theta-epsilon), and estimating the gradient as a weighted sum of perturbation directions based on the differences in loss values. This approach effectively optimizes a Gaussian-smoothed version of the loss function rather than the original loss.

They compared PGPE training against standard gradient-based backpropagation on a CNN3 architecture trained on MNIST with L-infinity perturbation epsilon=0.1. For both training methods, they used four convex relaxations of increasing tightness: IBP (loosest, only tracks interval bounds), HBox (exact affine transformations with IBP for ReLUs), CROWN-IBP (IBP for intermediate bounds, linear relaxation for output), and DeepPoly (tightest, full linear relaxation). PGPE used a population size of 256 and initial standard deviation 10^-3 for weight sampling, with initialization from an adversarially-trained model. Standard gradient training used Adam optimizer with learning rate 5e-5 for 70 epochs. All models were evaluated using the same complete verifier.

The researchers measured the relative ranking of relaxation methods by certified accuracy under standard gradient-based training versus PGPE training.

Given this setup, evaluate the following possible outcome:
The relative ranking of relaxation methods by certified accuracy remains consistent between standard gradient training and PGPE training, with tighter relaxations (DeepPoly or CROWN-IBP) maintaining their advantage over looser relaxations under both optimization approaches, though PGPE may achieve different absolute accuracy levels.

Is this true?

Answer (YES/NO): NO